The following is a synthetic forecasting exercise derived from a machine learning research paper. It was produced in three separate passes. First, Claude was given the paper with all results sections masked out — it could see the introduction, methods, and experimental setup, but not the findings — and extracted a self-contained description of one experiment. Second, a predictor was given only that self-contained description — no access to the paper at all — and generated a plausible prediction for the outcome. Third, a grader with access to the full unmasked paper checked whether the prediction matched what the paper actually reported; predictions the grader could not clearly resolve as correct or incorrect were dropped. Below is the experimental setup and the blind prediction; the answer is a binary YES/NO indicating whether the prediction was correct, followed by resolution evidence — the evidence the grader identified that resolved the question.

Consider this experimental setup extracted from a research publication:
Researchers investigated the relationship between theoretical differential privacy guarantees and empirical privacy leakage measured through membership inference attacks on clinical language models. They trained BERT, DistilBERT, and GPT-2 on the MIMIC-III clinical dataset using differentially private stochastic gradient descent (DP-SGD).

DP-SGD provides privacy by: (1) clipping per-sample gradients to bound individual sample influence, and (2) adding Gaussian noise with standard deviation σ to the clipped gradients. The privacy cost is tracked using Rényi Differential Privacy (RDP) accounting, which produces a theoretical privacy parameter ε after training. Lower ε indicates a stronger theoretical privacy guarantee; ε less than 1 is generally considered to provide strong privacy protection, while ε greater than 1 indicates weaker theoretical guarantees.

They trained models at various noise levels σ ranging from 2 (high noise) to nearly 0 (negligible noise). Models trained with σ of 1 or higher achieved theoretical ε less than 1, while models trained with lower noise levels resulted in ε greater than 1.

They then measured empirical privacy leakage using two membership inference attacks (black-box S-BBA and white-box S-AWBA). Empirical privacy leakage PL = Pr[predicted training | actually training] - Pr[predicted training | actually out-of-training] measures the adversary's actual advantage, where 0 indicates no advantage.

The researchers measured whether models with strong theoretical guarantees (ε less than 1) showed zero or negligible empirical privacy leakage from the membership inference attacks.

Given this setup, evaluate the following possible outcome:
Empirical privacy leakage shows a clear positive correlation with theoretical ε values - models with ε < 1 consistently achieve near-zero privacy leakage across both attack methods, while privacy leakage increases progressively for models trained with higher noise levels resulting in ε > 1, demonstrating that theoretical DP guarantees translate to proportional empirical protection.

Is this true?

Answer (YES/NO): NO